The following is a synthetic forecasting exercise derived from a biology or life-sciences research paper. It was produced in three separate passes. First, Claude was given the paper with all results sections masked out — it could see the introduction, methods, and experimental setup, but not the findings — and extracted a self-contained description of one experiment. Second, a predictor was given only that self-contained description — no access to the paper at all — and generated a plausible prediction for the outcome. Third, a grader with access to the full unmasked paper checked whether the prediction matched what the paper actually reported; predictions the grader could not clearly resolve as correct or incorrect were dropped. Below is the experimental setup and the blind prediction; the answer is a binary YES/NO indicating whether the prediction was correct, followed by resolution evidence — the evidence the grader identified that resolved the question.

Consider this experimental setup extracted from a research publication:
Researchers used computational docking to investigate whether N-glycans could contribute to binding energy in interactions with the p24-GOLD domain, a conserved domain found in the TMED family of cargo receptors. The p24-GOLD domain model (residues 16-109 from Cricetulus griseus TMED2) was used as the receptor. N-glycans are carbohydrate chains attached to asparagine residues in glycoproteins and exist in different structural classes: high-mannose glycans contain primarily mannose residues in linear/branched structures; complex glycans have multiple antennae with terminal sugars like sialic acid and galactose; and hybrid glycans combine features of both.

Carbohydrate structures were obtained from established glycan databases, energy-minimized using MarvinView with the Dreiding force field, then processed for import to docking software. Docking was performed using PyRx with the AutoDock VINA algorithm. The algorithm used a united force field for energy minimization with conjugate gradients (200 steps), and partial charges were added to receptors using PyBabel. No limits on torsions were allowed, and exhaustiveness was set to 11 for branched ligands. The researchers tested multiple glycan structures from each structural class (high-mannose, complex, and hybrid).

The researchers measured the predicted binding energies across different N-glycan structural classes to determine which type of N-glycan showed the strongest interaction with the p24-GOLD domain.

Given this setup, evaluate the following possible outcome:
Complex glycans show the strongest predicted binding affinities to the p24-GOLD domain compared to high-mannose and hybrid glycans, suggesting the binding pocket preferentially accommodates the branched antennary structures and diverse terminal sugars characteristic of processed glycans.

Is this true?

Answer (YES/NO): NO